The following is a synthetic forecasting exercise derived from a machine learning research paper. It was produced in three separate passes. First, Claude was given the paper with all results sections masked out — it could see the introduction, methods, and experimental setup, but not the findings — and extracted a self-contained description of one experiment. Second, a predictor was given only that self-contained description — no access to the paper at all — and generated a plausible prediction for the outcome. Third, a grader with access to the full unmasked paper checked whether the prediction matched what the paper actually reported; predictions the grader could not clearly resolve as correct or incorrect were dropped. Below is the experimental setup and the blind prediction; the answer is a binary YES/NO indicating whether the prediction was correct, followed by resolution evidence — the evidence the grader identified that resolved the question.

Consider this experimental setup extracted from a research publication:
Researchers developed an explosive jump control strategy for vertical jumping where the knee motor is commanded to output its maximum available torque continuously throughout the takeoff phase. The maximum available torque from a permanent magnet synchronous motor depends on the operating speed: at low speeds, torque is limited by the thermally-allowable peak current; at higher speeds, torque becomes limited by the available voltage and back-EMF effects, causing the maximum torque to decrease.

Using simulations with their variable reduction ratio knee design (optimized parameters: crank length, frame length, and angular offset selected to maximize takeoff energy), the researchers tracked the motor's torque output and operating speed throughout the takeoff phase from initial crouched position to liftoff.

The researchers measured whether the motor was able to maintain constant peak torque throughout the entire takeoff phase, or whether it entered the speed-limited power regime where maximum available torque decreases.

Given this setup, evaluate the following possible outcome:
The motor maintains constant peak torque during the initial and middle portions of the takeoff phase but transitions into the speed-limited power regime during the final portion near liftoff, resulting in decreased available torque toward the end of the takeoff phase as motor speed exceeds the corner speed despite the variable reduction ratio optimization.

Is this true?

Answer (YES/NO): YES